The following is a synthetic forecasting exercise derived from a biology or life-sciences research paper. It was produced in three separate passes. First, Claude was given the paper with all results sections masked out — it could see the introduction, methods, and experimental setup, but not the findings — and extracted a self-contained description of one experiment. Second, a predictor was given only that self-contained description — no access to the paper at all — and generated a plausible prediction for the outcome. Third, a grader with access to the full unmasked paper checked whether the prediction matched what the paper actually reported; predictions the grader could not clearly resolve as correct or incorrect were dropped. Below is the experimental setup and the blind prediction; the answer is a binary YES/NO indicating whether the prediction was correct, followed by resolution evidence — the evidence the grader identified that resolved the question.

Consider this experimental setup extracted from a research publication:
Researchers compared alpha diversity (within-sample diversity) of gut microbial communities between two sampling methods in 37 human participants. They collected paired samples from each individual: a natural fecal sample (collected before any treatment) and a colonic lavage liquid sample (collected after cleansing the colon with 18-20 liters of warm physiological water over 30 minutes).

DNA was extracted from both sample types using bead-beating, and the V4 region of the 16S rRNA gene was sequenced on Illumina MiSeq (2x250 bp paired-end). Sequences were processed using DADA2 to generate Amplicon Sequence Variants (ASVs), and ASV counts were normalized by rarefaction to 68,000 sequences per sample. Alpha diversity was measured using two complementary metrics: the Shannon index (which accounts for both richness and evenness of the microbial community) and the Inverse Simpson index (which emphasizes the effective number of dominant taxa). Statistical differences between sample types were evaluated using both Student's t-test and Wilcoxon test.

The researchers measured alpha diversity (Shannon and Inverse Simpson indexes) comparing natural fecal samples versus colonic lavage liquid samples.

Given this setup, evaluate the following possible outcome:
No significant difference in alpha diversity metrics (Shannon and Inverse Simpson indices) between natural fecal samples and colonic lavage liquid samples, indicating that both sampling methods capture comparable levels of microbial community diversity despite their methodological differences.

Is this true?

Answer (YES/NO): NO